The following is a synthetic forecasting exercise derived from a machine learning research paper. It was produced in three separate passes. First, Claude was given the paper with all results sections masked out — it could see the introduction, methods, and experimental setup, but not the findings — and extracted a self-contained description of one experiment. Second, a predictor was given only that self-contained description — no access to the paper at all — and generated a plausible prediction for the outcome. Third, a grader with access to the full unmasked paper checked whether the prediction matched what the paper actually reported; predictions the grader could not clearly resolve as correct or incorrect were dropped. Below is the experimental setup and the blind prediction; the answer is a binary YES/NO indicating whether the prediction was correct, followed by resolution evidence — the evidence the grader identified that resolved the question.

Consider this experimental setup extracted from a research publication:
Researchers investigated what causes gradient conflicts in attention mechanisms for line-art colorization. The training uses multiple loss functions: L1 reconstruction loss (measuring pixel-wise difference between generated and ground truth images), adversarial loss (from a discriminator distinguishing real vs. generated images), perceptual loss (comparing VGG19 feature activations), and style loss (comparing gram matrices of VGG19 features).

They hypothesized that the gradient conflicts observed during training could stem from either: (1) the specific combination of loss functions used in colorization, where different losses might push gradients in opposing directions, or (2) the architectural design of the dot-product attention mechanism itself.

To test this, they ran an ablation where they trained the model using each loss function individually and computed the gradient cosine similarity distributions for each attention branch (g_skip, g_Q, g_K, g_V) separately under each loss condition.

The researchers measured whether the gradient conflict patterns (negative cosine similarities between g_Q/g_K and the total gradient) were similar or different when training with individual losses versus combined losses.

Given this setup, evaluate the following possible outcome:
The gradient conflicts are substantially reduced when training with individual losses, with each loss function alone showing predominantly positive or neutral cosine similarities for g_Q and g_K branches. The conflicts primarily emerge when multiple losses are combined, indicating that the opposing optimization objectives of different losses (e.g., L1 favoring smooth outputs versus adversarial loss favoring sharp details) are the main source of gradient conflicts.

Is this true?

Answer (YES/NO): NO